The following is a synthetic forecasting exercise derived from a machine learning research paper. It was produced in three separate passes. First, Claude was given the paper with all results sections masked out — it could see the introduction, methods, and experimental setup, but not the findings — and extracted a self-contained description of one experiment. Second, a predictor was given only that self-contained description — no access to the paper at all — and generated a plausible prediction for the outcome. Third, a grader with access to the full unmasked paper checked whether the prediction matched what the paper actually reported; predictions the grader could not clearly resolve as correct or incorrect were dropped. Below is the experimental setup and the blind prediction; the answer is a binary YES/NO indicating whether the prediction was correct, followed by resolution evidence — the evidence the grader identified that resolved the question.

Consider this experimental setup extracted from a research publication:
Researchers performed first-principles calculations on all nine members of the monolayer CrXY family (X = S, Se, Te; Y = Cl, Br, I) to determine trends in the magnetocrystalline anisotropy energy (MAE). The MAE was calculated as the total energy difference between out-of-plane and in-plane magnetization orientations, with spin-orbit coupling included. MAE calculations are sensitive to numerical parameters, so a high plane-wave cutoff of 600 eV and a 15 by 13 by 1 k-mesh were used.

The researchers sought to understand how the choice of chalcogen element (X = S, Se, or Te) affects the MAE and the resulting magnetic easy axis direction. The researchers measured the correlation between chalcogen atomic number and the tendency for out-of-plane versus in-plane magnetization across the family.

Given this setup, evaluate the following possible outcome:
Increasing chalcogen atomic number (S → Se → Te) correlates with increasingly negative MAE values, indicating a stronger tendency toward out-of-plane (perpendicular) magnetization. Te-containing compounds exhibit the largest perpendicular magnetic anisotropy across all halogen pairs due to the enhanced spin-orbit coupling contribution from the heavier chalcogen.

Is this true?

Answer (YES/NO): NO